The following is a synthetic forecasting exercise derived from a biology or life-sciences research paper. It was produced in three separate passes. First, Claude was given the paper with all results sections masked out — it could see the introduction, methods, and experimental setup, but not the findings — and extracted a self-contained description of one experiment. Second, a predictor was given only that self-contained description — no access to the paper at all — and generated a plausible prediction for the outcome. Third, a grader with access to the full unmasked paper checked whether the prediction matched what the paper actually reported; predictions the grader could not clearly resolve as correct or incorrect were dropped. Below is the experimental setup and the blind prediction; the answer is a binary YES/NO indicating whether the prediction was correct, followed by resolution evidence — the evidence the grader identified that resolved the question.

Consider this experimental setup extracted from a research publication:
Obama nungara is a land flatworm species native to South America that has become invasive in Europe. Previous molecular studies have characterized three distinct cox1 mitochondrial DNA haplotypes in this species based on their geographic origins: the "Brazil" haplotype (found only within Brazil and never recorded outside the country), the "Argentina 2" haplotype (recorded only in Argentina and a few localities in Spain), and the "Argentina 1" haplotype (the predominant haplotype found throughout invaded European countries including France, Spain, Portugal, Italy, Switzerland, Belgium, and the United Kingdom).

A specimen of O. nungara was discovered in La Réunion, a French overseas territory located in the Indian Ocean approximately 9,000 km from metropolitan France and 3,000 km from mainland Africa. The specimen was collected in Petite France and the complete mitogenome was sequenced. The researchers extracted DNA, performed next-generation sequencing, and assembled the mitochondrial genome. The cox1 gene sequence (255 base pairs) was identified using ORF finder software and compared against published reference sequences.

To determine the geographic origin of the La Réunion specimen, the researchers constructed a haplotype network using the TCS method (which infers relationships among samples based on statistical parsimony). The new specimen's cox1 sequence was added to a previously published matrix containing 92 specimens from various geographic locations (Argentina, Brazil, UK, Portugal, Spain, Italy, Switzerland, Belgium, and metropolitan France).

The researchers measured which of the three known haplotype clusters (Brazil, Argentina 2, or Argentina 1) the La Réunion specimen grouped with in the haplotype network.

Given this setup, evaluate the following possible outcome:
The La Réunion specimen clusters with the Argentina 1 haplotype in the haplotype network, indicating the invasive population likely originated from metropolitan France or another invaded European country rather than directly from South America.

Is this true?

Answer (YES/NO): YES